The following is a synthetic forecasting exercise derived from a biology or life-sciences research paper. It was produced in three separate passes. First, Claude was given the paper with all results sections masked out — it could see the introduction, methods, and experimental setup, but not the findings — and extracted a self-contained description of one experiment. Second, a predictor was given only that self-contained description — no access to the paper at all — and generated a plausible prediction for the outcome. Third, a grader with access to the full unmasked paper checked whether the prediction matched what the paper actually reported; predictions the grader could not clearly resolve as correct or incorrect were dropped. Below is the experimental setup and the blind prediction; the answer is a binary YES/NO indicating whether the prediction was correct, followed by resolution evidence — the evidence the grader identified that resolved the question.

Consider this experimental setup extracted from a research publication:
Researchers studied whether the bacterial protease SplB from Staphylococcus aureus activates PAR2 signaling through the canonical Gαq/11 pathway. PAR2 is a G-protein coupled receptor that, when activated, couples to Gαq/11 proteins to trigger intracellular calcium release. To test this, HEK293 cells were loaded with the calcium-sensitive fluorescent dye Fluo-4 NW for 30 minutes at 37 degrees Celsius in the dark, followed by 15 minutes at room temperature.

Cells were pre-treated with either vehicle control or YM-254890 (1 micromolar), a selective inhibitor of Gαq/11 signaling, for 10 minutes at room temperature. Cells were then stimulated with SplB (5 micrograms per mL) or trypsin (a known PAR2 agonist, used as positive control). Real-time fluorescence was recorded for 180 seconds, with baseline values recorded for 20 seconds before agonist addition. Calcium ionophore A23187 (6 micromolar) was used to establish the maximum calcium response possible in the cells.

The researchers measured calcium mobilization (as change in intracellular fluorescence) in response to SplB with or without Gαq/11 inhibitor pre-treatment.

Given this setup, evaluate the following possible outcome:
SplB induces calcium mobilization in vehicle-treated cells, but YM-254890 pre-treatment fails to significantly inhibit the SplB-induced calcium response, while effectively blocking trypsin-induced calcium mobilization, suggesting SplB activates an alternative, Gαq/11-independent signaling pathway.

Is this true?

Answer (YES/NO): NO